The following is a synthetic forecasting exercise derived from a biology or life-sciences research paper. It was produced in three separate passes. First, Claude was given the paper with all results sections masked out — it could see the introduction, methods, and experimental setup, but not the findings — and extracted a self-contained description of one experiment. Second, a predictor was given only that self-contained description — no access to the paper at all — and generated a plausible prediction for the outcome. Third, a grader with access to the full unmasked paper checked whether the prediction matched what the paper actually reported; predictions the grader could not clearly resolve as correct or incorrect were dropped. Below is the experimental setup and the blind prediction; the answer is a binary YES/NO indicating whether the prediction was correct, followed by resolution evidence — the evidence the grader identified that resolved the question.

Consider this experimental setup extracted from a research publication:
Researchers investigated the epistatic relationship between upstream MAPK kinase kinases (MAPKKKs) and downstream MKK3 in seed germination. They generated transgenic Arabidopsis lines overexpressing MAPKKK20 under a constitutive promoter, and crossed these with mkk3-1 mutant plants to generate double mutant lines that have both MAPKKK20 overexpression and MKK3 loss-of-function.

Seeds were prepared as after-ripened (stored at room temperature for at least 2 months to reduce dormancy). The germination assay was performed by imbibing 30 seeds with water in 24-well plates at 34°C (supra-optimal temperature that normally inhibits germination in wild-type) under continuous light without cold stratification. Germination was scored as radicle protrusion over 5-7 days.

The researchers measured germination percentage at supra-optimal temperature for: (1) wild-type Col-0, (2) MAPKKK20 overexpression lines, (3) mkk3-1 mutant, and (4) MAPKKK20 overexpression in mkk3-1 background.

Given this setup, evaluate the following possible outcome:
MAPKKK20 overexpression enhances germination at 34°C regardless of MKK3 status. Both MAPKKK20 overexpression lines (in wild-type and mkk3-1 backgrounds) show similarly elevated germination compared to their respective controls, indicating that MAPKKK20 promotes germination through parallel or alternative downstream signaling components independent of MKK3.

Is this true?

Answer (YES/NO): NO